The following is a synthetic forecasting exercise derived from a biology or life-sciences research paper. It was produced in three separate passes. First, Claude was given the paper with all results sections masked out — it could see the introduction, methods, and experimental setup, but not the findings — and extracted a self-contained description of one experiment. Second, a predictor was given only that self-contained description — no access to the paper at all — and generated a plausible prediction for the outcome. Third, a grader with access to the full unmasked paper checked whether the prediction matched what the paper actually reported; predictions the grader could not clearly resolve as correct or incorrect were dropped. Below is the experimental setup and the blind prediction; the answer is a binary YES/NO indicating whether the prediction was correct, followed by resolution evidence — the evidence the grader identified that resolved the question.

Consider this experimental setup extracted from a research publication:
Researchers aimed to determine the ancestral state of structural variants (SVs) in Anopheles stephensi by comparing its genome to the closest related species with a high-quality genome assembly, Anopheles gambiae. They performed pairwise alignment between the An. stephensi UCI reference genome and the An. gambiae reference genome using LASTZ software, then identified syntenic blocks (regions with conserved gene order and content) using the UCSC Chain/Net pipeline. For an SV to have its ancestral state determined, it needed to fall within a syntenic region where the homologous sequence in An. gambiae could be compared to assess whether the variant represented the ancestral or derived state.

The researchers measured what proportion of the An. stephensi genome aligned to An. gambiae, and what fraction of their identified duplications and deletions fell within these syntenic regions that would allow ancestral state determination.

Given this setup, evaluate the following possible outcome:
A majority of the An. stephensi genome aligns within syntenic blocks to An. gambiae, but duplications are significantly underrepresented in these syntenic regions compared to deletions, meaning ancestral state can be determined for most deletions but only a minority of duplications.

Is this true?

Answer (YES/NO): NO